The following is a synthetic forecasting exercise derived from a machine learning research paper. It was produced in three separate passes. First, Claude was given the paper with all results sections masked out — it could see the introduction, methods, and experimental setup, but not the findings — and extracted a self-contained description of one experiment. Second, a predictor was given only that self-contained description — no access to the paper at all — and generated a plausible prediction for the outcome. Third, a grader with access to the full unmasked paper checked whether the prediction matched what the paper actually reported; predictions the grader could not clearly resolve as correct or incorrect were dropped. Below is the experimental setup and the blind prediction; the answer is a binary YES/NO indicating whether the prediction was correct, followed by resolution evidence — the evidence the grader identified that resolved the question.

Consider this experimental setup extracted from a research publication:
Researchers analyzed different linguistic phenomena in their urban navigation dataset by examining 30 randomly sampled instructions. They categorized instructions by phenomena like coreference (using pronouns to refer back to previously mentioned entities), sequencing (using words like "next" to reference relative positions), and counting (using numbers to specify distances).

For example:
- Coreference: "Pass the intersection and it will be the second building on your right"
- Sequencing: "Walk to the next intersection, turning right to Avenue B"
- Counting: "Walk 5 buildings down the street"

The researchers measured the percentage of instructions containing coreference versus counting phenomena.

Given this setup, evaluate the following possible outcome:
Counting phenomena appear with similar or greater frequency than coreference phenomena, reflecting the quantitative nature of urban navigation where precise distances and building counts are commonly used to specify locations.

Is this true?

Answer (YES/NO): YES